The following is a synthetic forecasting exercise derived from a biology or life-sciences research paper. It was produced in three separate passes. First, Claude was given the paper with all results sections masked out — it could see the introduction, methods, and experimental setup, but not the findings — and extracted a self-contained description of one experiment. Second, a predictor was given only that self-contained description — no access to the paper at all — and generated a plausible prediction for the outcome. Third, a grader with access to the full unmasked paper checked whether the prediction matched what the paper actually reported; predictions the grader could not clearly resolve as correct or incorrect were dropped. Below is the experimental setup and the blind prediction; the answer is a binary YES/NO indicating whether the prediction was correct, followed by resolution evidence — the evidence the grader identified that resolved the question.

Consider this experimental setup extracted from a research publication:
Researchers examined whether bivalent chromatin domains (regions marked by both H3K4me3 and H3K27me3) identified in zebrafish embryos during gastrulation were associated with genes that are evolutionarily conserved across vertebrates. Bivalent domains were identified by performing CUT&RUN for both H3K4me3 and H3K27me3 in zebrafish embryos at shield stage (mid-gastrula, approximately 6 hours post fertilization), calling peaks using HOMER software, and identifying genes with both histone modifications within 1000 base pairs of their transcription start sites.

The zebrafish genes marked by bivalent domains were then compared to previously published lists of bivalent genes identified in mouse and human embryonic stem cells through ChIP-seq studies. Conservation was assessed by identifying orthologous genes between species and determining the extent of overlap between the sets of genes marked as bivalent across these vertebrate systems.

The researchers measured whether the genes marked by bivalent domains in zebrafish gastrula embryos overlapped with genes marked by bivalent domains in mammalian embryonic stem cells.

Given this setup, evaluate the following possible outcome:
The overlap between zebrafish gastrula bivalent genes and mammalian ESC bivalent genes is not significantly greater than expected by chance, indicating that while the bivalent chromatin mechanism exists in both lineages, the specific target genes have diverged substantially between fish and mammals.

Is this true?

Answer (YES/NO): NO